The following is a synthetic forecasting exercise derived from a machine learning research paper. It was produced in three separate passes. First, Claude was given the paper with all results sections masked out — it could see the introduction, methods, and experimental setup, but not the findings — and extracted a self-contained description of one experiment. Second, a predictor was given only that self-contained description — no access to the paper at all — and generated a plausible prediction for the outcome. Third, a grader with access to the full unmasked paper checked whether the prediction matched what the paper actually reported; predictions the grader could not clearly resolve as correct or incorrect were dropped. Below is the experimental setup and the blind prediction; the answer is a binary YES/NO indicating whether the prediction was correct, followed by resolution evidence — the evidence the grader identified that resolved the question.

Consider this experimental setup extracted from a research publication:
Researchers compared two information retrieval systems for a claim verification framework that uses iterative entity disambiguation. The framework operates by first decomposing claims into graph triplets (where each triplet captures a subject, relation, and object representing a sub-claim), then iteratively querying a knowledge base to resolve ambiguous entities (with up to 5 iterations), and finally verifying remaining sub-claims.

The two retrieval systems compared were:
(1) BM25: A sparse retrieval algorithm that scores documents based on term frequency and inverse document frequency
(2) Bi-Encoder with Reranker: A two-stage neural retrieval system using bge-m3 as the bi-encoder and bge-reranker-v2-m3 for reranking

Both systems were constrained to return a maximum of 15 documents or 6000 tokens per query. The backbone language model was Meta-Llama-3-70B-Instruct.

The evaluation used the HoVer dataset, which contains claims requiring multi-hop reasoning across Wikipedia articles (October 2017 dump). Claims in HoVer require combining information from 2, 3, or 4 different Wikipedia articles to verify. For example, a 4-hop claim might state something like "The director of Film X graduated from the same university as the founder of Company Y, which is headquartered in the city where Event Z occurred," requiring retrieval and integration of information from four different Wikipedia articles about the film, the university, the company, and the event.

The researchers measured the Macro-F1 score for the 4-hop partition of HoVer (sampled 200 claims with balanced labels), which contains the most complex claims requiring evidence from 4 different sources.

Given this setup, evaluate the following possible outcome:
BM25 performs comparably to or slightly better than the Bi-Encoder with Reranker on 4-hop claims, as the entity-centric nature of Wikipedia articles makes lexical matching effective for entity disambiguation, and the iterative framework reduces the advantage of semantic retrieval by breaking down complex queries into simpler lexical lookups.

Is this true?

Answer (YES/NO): NO